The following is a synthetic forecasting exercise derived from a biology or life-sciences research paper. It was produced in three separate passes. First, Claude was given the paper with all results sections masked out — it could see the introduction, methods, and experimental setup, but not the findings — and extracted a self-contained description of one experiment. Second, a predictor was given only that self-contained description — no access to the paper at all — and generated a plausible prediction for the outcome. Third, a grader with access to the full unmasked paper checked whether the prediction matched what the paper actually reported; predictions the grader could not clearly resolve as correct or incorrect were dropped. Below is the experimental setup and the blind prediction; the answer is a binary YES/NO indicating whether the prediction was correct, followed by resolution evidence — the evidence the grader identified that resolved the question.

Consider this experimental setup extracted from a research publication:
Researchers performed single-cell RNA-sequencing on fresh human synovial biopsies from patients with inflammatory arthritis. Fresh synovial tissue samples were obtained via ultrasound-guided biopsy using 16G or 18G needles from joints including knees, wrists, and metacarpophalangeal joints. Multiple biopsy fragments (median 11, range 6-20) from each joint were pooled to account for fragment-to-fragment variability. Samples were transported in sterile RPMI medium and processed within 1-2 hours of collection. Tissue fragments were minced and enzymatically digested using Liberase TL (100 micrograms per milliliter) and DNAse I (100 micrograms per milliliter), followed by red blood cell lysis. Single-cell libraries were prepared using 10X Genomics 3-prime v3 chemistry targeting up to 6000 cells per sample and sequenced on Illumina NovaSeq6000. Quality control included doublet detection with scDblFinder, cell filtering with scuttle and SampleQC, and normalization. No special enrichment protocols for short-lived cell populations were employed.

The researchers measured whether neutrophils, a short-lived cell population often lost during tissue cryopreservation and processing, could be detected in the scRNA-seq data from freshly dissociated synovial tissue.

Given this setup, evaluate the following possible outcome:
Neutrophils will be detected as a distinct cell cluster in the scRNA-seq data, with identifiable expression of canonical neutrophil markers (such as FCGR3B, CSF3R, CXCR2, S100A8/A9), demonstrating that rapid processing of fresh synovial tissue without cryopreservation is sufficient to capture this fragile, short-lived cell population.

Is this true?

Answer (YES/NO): NO